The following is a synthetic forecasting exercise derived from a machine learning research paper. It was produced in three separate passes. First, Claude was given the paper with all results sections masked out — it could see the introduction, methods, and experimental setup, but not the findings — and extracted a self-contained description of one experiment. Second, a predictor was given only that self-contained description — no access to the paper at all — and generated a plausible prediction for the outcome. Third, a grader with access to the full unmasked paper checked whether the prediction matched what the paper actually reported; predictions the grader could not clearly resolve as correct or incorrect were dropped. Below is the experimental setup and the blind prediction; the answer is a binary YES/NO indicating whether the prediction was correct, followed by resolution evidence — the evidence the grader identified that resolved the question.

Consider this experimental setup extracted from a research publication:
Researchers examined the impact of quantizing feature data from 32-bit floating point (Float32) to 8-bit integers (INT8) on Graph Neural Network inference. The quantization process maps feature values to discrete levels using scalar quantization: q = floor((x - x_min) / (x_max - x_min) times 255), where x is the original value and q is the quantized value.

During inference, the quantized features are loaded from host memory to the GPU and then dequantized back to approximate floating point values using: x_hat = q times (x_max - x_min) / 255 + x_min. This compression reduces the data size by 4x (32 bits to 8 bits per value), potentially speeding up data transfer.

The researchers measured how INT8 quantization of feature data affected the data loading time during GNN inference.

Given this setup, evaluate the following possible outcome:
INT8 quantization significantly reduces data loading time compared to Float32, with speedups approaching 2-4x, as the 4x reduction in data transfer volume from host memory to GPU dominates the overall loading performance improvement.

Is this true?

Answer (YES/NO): YES